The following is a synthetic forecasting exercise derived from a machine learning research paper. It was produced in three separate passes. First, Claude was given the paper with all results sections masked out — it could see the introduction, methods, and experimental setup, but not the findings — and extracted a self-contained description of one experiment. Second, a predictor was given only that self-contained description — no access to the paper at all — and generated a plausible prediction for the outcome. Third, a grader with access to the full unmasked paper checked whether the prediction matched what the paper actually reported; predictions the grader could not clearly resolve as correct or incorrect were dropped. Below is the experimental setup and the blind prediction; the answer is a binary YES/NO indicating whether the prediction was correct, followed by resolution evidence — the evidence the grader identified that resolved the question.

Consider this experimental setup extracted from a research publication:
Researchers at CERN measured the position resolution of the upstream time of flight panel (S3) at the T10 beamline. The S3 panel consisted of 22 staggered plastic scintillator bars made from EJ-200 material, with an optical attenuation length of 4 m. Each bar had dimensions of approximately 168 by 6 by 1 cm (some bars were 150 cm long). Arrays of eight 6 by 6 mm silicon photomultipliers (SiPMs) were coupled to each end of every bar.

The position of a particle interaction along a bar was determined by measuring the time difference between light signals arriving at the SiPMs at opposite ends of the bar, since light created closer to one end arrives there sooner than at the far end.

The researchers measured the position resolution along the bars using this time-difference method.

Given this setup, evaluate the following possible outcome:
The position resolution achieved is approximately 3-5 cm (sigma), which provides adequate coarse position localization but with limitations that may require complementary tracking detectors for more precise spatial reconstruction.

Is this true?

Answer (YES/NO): NO